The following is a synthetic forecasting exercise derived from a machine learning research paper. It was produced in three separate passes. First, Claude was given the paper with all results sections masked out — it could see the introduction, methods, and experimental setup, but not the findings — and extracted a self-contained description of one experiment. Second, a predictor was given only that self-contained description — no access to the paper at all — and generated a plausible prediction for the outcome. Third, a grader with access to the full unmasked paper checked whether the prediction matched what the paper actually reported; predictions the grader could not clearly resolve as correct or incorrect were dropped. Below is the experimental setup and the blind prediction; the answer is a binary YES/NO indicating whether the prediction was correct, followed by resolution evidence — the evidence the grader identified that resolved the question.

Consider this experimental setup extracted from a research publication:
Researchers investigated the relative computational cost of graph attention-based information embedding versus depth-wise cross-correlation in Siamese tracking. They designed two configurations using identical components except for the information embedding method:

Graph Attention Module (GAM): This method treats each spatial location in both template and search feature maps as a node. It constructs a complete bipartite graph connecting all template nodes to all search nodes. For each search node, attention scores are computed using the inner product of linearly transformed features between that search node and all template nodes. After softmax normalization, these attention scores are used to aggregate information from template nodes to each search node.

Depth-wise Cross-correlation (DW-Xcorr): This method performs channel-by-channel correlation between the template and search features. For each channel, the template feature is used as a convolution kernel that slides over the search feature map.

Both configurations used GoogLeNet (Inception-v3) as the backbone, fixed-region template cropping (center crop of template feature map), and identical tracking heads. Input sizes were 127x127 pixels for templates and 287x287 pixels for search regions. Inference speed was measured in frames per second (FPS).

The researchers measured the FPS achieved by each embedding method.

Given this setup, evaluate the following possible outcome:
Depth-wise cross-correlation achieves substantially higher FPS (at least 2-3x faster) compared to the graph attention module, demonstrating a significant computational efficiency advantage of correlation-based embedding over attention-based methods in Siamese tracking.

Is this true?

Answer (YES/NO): NO